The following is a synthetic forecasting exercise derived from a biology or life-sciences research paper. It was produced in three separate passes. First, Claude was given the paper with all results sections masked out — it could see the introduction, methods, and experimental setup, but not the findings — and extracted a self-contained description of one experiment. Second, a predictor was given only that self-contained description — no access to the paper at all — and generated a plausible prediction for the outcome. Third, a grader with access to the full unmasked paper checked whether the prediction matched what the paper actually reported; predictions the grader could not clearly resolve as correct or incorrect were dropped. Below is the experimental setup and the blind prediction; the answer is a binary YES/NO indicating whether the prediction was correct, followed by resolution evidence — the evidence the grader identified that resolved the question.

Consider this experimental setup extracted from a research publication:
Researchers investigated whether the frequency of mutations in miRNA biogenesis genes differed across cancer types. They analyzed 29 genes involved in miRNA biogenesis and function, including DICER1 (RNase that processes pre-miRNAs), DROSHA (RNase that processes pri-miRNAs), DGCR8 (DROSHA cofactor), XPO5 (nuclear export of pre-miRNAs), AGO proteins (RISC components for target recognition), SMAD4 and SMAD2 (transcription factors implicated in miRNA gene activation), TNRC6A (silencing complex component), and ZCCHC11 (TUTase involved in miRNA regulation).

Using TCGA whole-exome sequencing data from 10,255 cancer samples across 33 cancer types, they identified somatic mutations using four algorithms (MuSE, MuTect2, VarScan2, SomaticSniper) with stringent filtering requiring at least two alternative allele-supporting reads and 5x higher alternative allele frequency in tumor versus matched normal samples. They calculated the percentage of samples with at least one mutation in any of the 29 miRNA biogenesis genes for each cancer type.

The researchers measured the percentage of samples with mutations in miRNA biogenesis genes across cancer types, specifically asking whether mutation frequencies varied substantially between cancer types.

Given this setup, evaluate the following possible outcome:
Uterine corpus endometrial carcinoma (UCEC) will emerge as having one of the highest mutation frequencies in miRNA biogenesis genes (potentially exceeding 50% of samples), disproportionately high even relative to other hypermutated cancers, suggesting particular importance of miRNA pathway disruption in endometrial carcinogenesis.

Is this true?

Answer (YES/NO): NO